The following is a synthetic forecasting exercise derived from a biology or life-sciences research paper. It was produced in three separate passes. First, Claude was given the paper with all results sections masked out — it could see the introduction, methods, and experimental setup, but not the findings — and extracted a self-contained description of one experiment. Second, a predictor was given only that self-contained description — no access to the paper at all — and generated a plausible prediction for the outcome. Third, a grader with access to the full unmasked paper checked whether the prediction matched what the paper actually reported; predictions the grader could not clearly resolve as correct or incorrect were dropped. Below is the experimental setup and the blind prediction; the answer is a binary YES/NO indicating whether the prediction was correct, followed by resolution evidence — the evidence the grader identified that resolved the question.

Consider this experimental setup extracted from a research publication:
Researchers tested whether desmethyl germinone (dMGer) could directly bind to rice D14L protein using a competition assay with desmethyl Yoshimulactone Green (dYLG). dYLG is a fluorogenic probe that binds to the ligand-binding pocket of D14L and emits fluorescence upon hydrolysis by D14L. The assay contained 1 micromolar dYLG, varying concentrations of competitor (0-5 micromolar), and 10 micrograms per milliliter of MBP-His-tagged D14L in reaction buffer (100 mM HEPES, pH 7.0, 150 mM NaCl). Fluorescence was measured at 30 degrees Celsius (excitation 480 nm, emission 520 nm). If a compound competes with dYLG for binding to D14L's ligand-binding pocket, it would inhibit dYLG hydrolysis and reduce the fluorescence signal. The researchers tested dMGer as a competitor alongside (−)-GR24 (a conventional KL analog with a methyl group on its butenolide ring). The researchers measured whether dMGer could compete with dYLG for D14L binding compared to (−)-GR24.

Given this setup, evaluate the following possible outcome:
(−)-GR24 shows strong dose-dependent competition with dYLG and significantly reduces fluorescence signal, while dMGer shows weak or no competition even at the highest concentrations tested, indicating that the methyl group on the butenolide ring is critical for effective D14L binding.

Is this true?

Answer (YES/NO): NO